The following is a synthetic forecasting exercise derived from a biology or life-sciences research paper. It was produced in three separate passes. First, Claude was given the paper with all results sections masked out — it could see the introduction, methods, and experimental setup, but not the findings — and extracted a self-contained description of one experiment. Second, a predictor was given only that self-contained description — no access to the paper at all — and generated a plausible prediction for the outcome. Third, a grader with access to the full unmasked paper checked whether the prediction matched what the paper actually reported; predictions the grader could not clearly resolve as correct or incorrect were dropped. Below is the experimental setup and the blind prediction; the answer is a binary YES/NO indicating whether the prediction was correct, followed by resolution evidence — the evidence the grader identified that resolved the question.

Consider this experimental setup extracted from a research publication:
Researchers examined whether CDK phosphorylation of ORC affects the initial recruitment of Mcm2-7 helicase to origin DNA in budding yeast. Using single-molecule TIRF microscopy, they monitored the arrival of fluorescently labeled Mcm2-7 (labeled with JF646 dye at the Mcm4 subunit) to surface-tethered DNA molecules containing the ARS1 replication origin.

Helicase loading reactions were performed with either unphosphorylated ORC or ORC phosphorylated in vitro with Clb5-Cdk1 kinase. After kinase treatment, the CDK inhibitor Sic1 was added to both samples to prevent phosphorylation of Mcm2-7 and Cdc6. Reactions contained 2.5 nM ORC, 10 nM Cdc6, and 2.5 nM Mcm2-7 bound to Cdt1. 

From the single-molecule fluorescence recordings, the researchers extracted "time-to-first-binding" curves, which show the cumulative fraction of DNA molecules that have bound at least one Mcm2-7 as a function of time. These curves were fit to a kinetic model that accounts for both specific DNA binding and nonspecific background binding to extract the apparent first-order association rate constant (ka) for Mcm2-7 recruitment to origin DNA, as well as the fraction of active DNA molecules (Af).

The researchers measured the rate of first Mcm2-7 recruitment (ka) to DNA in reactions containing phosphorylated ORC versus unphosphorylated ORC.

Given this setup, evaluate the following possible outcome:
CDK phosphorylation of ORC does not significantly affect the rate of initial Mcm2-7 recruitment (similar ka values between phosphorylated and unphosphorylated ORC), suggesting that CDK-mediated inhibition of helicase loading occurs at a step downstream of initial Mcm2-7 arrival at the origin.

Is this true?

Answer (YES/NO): NO